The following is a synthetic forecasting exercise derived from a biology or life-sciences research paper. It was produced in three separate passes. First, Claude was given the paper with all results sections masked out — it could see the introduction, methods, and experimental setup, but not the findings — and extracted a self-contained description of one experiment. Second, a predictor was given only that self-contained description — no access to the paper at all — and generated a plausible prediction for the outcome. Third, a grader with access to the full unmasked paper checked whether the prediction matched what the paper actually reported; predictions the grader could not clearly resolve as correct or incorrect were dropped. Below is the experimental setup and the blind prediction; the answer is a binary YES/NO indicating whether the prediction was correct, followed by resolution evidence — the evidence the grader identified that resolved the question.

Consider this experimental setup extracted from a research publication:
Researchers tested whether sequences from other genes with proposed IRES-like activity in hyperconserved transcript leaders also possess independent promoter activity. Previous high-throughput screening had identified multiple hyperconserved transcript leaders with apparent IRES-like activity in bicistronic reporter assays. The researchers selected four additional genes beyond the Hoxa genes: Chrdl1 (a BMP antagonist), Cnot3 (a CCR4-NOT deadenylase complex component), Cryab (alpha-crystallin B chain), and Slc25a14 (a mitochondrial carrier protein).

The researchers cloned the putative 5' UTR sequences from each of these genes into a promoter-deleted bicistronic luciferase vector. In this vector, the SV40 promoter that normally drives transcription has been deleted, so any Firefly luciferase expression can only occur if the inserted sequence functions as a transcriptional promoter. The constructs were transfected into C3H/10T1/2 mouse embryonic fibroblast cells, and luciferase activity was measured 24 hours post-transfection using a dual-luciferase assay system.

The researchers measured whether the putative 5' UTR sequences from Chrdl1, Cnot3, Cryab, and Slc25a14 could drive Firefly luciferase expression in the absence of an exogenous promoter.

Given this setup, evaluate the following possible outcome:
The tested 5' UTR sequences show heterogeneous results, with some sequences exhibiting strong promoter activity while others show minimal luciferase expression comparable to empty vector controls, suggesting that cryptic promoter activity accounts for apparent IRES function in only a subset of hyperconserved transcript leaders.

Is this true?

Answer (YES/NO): NO